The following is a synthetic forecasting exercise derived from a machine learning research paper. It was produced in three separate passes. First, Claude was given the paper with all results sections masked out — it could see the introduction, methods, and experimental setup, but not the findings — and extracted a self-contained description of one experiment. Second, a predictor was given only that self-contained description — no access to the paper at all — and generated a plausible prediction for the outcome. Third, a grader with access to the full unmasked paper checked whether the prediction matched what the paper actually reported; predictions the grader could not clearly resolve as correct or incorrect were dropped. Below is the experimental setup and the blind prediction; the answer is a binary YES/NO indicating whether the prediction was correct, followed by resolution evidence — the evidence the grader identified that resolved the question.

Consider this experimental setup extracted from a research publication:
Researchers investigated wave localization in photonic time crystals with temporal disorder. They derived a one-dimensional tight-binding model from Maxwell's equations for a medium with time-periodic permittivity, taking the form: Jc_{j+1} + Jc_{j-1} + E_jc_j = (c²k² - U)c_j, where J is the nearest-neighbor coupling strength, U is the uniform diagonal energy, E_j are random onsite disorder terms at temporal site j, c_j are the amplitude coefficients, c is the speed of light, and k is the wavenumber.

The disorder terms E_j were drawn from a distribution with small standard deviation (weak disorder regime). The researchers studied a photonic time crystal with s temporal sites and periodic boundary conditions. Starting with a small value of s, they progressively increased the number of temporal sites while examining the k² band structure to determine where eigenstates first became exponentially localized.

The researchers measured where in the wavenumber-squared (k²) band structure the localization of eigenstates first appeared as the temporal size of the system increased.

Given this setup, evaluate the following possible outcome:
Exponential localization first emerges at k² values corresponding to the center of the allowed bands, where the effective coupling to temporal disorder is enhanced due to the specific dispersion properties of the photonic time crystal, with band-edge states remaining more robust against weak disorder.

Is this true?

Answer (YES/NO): NO